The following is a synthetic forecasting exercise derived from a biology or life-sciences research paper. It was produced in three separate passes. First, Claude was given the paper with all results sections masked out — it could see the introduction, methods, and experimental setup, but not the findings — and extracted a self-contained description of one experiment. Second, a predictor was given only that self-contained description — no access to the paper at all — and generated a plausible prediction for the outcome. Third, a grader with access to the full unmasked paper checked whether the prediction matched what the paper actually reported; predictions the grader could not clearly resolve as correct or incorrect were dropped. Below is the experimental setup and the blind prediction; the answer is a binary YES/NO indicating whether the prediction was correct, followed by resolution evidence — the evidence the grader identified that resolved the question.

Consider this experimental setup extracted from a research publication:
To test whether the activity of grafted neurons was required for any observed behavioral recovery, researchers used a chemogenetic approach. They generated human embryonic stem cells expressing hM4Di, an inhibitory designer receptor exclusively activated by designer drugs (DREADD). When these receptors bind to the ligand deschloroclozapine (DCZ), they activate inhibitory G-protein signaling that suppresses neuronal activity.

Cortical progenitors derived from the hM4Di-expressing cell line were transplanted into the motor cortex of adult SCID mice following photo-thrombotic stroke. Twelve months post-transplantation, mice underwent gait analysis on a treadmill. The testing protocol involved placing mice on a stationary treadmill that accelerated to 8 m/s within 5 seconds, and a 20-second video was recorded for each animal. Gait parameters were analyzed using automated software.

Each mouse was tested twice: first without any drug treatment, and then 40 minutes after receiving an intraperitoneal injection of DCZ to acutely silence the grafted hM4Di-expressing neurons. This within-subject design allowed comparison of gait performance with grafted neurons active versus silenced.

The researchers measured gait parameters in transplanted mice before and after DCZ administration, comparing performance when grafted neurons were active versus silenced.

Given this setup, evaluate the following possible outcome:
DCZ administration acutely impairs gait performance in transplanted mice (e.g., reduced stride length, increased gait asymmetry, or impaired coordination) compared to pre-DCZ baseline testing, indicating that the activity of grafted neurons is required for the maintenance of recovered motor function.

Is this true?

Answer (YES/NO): YES